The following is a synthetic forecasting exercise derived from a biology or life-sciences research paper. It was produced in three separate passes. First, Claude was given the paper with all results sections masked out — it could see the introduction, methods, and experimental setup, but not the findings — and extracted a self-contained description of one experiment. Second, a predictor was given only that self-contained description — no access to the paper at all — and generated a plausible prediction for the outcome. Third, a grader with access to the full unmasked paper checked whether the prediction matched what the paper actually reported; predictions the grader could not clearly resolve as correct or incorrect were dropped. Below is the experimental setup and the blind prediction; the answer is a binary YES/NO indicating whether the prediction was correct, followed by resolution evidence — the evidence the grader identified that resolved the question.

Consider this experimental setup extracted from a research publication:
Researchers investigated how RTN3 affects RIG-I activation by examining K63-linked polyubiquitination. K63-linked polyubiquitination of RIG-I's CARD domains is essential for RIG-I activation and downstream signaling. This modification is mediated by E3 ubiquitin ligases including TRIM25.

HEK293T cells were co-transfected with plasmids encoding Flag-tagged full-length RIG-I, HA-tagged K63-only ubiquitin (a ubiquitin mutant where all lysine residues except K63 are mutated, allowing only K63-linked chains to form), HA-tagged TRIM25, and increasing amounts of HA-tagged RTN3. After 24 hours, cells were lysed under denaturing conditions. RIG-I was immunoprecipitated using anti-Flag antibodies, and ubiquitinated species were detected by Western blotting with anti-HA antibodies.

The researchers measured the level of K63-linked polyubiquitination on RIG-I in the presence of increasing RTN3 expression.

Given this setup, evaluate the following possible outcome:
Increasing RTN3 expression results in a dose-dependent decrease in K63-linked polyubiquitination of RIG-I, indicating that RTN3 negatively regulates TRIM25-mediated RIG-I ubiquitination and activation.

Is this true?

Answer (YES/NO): YES